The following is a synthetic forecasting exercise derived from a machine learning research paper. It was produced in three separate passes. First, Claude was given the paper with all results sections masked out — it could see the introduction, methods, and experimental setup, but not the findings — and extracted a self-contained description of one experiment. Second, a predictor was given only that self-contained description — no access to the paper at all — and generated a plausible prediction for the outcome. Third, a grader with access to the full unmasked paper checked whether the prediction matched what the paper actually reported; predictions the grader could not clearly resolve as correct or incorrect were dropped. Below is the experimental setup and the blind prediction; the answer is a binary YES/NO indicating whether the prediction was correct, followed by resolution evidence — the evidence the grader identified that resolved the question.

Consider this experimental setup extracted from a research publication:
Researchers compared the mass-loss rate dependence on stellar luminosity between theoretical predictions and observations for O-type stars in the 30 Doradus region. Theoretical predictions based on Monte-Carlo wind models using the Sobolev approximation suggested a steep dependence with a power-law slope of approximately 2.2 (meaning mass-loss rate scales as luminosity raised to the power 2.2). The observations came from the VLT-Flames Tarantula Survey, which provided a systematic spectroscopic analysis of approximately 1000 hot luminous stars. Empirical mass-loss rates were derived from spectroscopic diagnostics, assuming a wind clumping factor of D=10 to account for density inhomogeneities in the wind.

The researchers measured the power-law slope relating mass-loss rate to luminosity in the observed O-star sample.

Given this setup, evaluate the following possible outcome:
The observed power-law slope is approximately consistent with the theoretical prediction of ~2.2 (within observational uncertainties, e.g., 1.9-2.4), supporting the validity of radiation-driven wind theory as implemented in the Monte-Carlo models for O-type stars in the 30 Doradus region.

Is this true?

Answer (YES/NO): NO